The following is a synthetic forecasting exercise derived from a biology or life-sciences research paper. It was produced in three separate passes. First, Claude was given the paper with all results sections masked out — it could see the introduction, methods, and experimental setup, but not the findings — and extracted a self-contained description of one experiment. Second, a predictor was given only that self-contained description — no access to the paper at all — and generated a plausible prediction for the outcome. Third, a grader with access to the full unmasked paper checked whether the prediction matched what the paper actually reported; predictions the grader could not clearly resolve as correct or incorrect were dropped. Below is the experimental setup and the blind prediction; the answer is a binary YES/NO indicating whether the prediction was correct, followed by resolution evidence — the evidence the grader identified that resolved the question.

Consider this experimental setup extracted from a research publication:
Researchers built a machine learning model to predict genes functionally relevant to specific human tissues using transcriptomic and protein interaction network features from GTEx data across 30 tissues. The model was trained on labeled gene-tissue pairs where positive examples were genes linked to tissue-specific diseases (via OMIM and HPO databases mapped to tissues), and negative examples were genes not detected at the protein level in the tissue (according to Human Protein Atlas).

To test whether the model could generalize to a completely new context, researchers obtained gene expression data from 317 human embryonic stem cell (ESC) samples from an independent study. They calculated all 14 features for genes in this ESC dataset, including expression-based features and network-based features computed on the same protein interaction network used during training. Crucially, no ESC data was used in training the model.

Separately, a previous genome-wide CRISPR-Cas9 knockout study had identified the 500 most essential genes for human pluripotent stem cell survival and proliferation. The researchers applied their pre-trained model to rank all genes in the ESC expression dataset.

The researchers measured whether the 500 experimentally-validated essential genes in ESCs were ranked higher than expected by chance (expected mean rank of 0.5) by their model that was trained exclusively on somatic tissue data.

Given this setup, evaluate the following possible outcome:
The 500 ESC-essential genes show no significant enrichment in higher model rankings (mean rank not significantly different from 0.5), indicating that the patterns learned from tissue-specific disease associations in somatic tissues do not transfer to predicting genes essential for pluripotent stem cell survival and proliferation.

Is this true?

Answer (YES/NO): NO